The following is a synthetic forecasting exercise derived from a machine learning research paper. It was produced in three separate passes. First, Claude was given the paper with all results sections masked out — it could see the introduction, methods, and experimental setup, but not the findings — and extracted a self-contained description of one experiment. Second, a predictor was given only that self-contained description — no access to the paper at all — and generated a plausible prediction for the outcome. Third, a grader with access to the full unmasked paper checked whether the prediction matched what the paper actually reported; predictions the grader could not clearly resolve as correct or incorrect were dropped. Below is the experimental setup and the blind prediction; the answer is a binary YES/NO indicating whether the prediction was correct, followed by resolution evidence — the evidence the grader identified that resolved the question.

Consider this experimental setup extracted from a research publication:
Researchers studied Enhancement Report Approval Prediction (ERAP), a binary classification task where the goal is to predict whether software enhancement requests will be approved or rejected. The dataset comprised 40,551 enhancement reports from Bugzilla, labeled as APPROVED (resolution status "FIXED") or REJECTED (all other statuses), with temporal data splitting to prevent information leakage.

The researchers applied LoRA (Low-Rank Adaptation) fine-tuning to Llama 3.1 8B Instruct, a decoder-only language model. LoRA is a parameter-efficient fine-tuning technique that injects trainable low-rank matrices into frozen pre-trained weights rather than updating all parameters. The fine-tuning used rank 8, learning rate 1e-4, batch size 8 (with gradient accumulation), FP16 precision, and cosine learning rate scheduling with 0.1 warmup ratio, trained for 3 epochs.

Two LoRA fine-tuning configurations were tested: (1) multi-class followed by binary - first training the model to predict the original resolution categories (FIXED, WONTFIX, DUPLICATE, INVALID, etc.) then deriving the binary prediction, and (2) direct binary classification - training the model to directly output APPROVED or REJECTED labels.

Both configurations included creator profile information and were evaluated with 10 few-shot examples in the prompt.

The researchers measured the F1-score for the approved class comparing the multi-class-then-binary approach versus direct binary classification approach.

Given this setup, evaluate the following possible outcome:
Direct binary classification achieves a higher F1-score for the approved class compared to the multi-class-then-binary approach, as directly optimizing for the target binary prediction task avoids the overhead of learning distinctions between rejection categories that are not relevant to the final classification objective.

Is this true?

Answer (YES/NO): NO